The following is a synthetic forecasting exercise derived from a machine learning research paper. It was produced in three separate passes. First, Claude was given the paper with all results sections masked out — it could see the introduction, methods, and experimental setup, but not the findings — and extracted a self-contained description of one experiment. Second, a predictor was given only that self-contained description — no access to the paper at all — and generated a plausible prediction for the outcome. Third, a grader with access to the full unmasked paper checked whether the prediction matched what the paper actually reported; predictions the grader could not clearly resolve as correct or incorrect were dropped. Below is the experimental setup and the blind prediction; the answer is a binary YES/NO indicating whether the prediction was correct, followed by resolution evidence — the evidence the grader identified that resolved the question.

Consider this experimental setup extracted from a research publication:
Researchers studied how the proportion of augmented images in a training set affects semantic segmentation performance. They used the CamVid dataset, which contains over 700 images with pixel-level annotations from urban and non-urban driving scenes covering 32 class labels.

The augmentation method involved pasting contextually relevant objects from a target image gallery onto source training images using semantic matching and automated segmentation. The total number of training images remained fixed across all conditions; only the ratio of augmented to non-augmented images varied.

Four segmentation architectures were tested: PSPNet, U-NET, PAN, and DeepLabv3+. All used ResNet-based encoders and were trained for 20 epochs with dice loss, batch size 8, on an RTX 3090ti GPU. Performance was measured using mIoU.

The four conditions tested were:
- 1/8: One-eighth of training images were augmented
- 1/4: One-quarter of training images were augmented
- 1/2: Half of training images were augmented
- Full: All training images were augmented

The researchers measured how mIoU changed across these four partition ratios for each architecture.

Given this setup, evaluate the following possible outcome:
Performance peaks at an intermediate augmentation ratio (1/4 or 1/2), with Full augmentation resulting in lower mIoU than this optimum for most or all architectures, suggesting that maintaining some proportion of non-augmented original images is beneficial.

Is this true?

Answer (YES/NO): NO